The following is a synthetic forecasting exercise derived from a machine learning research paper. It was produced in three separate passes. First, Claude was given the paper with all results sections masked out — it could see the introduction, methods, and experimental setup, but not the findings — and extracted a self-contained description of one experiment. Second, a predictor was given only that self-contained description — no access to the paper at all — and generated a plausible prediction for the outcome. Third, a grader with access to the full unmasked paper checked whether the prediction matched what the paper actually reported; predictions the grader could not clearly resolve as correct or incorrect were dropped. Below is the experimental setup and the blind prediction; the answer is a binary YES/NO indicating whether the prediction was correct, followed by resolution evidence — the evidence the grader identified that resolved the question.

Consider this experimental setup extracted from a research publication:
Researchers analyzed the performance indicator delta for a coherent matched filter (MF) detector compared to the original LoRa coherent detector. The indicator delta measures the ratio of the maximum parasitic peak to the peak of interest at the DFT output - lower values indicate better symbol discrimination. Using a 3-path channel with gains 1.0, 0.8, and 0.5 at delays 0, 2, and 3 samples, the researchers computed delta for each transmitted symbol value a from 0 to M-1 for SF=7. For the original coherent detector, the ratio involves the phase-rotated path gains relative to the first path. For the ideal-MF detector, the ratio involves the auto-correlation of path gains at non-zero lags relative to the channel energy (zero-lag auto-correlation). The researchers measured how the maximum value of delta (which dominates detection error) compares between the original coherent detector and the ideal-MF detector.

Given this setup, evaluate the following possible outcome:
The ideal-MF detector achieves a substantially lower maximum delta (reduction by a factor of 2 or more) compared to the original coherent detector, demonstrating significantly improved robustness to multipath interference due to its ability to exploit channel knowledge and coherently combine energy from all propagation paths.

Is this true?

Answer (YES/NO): NO